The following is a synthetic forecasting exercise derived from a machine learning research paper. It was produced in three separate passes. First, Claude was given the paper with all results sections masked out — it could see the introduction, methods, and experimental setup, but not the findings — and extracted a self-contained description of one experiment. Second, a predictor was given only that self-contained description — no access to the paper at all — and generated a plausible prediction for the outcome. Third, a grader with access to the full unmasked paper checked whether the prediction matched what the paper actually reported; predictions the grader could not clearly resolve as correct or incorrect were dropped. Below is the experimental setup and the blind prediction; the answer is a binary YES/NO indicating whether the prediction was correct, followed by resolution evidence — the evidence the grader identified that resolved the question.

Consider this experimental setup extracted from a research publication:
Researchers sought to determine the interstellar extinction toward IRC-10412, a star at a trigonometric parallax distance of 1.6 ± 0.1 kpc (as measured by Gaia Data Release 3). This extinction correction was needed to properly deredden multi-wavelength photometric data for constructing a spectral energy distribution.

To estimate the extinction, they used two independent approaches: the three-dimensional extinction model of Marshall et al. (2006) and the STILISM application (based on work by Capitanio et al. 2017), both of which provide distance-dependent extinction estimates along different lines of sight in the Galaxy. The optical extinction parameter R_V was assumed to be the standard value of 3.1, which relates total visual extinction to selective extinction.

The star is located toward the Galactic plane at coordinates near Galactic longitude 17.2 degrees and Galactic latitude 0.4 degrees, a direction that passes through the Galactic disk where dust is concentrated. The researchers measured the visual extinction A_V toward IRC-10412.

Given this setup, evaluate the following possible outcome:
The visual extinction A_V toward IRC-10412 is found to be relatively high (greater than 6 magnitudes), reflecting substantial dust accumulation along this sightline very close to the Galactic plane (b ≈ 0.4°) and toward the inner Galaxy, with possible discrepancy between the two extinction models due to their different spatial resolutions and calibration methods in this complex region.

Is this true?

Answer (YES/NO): NO